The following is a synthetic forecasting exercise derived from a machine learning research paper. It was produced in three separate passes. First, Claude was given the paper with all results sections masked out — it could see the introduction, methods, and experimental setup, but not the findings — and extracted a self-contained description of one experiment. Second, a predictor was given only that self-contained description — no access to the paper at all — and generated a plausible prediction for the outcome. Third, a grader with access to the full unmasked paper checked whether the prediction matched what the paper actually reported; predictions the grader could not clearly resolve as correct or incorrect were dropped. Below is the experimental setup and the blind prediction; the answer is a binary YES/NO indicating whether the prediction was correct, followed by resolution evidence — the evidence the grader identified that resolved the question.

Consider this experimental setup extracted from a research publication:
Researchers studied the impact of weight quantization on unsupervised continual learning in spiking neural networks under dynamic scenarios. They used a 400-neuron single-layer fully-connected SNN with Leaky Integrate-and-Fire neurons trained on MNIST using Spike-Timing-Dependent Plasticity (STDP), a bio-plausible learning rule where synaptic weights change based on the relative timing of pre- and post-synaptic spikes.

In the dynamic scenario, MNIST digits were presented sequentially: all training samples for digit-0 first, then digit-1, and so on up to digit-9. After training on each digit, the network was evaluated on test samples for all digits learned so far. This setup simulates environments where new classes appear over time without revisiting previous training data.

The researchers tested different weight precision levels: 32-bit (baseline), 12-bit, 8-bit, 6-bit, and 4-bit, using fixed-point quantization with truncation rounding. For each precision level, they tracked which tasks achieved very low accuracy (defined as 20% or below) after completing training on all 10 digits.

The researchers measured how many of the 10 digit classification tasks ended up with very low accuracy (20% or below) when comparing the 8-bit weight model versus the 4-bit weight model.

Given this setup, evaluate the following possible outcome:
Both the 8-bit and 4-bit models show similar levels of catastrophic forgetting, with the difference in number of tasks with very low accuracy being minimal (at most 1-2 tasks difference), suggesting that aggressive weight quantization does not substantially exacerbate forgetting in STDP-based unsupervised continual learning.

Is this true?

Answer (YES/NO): NO